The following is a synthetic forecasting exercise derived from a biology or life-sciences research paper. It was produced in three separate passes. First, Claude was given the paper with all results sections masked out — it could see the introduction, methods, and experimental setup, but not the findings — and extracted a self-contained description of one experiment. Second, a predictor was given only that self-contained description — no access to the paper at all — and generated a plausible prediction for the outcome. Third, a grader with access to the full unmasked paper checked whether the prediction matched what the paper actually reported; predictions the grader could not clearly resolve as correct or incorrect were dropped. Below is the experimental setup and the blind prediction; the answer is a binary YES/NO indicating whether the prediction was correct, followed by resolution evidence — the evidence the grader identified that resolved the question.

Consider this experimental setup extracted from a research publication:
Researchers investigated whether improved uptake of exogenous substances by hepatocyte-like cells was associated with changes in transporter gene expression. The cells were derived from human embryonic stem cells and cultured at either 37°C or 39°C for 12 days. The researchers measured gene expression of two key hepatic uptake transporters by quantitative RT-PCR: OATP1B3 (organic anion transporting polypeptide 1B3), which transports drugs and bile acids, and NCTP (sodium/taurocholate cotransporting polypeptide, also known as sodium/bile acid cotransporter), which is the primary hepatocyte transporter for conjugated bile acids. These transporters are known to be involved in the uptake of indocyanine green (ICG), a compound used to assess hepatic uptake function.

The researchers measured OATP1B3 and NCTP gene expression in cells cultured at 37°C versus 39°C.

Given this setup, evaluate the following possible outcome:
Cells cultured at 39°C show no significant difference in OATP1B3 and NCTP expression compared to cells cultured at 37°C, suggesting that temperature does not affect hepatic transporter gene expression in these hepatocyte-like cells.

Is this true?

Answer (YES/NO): YES